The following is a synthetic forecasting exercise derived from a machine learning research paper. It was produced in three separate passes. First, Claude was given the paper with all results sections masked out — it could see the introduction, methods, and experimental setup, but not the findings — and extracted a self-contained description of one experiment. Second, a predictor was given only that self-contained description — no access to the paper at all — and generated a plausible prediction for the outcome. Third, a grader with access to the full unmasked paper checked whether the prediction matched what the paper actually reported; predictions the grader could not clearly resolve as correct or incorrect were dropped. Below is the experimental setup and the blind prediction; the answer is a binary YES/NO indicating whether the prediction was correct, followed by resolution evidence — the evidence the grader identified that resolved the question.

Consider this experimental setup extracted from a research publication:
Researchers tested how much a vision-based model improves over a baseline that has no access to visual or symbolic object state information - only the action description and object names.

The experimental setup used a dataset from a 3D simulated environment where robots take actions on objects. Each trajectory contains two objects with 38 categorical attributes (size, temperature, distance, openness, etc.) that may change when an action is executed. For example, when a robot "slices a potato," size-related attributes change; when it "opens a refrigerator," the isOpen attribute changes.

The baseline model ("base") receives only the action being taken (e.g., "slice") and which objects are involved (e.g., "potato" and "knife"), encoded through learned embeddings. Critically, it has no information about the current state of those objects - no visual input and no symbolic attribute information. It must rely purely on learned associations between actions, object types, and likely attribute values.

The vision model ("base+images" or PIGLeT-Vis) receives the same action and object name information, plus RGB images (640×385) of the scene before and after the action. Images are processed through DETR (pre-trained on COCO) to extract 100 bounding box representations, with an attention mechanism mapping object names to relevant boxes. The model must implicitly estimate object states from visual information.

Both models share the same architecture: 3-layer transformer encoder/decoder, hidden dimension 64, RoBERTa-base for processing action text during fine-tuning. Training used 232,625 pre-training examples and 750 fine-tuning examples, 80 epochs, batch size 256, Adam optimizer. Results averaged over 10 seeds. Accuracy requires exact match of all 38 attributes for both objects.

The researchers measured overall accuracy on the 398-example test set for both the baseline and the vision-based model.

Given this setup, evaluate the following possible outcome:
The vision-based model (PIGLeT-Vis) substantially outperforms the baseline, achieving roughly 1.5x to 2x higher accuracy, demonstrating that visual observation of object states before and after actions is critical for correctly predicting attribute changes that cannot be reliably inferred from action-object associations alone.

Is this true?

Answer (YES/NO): YES